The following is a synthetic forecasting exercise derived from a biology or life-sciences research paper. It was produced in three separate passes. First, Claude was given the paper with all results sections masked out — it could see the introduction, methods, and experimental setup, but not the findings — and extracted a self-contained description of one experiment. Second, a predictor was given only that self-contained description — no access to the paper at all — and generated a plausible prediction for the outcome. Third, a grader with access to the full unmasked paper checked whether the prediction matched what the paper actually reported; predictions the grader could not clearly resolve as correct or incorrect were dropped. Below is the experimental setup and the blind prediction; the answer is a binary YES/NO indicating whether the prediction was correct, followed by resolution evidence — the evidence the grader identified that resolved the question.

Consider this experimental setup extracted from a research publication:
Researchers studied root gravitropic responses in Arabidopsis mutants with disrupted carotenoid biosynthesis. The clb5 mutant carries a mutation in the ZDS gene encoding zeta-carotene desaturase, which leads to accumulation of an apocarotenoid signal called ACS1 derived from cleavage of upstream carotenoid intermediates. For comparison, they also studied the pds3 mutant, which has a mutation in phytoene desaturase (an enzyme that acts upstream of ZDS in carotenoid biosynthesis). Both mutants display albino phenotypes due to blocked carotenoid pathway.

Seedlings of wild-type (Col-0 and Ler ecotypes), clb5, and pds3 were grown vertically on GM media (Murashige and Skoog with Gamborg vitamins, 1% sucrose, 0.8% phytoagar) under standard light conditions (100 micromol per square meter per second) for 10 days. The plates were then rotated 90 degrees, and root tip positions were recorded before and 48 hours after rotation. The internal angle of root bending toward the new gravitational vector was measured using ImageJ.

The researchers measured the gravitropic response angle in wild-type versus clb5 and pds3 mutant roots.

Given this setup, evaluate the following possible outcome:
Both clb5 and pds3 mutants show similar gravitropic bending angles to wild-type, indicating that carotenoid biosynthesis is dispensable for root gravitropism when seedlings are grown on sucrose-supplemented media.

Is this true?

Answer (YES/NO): NO